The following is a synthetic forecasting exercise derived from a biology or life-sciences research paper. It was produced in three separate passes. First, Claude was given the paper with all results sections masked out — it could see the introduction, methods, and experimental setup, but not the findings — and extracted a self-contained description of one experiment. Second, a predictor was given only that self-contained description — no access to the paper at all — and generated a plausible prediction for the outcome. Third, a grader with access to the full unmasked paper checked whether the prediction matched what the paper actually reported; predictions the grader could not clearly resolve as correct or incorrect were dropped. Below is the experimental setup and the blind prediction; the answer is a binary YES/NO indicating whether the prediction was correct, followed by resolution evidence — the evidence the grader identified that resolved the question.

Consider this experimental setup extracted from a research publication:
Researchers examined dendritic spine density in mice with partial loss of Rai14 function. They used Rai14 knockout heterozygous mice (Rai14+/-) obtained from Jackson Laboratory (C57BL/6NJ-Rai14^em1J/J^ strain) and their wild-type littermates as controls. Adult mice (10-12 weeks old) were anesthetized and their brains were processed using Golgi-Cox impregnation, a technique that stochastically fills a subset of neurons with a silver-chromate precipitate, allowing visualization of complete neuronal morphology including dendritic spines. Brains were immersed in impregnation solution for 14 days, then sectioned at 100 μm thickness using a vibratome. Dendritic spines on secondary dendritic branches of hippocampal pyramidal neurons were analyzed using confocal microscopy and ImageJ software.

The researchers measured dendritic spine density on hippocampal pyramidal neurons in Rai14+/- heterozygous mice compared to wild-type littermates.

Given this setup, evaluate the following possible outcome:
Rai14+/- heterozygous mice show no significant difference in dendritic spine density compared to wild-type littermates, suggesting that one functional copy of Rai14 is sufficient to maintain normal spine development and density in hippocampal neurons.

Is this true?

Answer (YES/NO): NO